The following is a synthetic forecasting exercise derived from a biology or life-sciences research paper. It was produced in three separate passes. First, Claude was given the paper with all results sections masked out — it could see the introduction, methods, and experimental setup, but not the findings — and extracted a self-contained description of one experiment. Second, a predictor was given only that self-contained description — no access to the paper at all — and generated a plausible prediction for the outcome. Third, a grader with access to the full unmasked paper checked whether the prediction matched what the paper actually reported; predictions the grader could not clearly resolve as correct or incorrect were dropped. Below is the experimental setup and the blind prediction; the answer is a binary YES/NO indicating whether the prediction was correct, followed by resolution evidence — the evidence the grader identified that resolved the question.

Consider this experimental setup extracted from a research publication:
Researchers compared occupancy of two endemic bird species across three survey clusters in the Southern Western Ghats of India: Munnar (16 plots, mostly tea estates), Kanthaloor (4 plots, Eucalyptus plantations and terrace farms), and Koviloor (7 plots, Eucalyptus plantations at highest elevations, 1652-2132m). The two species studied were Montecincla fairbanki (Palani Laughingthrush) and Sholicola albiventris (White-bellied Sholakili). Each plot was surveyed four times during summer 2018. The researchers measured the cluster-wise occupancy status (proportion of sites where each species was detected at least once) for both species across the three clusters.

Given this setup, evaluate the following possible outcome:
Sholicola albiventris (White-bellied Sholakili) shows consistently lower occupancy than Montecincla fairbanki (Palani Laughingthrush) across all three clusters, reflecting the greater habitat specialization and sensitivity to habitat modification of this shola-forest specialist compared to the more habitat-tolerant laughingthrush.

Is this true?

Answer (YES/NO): NO